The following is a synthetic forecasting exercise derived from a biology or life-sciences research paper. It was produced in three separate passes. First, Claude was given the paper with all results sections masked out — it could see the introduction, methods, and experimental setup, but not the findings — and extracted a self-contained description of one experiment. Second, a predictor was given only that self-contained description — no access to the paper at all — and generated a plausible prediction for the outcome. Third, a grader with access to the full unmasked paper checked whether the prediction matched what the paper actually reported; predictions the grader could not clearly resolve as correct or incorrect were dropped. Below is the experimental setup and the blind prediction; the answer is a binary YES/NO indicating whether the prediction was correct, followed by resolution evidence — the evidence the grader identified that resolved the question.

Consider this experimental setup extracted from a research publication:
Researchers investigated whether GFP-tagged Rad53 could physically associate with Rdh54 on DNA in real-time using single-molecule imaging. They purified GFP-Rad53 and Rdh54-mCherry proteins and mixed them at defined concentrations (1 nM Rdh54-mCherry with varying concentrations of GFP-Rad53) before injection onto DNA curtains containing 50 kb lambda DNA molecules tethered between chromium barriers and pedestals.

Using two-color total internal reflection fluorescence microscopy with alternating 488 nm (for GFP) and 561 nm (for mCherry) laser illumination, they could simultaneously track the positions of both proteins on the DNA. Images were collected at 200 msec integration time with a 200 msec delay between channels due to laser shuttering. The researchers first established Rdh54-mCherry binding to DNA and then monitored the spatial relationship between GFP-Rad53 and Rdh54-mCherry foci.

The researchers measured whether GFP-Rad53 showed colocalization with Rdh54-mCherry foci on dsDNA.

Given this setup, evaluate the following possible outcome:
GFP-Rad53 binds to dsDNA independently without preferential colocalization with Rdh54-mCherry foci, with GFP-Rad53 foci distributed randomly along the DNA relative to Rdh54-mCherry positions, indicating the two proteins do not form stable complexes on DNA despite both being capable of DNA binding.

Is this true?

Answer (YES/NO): NO